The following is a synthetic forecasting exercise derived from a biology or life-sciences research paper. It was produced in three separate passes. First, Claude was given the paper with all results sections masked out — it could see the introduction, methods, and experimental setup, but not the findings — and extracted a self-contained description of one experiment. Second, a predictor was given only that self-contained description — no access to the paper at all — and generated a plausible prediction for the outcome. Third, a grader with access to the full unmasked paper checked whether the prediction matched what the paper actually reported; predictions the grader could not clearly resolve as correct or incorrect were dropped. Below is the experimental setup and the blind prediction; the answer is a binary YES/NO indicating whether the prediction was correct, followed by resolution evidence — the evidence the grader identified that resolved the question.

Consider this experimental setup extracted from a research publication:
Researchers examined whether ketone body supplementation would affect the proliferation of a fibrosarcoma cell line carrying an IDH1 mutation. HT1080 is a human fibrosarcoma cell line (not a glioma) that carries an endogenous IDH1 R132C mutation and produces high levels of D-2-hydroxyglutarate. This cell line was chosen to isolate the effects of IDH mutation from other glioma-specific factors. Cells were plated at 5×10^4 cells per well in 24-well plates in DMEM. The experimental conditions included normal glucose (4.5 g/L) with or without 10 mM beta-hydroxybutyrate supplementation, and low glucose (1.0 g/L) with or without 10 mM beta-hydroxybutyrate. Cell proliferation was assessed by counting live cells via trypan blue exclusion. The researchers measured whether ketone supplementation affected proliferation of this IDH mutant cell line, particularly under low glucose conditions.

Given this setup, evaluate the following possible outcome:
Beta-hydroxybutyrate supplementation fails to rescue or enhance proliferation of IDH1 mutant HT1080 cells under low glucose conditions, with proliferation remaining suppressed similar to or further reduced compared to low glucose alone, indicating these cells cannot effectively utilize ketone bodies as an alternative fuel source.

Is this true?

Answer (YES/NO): YES